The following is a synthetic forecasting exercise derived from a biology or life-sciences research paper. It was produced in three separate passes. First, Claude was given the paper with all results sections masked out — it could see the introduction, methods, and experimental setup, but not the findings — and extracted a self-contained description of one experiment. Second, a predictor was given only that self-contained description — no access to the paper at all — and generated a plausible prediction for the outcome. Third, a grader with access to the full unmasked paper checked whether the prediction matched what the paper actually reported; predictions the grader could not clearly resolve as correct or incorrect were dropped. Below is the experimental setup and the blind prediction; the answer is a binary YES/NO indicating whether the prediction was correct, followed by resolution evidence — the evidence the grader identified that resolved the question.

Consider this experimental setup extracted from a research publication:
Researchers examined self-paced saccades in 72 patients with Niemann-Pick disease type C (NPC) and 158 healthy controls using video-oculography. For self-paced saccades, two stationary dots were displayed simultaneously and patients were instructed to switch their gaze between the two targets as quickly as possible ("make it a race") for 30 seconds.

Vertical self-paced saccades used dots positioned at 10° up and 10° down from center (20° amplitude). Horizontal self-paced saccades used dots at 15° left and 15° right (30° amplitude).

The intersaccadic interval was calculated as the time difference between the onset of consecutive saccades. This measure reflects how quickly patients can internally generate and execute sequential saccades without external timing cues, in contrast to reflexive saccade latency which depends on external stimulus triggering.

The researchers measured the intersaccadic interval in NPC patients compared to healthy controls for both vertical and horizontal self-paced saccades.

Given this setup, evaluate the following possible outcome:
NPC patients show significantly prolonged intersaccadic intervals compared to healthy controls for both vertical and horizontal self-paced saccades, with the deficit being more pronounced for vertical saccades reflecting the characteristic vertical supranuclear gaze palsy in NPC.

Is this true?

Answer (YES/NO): YES